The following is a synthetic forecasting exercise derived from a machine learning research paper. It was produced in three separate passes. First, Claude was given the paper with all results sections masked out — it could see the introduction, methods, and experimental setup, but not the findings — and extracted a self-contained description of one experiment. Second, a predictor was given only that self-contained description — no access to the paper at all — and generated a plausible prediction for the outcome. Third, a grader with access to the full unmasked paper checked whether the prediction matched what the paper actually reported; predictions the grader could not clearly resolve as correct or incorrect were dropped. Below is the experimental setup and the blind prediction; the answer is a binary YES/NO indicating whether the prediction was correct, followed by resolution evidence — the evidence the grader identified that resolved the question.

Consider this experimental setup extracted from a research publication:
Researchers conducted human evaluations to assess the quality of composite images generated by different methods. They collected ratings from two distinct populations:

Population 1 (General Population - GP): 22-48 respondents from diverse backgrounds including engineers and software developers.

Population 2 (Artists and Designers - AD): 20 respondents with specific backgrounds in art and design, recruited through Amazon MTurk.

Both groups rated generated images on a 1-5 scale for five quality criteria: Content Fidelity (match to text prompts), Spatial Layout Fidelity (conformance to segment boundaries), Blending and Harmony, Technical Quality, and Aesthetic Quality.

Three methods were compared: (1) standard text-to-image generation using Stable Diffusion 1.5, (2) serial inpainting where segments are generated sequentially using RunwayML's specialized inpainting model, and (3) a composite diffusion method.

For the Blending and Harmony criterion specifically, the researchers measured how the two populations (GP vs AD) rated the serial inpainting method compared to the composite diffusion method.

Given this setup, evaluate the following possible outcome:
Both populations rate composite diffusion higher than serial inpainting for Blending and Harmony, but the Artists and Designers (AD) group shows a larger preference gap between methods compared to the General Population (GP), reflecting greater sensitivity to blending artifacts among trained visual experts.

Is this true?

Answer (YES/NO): NO